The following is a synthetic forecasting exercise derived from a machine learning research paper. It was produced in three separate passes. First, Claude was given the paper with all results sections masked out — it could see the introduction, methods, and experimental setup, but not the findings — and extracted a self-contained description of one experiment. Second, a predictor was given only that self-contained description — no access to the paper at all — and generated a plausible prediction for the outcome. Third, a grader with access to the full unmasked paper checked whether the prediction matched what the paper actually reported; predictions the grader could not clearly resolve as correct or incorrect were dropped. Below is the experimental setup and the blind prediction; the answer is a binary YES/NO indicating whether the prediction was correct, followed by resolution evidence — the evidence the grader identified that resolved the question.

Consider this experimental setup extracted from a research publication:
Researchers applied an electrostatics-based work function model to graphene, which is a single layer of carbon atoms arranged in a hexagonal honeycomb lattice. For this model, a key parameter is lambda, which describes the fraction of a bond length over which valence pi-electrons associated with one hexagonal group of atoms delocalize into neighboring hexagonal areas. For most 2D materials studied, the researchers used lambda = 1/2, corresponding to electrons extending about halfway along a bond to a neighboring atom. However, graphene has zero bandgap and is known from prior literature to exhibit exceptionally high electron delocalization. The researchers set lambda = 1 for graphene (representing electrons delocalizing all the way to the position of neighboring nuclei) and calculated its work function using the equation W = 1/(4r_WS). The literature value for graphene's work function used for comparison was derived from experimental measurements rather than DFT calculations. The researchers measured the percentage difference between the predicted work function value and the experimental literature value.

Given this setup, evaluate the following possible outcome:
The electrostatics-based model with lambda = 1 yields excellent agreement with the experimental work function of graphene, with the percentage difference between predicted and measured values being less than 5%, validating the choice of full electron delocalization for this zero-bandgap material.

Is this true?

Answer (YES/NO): YES